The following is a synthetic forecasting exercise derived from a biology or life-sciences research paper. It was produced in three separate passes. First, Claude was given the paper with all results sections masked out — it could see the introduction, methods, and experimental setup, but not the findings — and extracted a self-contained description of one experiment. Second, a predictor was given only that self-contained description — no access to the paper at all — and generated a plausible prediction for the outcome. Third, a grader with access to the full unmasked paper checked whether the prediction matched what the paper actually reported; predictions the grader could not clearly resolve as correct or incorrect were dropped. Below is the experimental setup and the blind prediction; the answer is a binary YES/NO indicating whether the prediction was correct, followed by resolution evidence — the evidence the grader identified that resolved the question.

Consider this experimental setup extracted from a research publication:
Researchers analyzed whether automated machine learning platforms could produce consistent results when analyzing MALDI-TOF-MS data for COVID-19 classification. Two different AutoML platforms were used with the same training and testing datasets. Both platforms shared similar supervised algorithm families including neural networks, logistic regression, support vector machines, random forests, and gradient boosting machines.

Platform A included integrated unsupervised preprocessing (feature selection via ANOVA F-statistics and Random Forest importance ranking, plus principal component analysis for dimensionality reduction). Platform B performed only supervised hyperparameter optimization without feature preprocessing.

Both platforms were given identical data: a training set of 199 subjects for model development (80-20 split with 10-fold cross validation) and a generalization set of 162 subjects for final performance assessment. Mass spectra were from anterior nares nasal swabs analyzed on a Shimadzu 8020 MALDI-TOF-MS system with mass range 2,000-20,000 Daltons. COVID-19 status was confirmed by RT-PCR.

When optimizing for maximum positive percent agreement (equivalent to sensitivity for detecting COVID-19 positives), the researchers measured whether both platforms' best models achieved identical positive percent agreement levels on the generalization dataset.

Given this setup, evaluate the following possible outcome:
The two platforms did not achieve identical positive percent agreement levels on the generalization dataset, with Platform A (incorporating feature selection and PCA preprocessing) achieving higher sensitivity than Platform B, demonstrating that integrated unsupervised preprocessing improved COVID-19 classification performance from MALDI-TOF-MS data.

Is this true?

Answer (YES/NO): NO